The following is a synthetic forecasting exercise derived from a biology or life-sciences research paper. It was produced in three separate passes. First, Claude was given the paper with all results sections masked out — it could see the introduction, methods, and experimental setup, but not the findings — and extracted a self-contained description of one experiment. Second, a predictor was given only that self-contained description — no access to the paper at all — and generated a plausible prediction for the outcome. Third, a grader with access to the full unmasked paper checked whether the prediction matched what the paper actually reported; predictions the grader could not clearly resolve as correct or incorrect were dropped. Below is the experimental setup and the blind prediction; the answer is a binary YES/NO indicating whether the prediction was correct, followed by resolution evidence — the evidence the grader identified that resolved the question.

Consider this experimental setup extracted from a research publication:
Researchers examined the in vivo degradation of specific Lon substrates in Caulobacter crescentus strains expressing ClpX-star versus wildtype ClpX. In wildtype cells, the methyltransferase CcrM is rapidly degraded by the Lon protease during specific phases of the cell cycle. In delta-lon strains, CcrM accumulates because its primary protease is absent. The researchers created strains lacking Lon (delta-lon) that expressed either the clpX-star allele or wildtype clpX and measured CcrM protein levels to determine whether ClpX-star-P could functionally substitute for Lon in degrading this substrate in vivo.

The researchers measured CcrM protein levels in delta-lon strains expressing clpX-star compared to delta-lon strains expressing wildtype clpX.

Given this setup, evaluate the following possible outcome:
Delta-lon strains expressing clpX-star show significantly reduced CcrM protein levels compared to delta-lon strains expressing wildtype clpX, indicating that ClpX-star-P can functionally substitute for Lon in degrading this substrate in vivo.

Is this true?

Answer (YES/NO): NO